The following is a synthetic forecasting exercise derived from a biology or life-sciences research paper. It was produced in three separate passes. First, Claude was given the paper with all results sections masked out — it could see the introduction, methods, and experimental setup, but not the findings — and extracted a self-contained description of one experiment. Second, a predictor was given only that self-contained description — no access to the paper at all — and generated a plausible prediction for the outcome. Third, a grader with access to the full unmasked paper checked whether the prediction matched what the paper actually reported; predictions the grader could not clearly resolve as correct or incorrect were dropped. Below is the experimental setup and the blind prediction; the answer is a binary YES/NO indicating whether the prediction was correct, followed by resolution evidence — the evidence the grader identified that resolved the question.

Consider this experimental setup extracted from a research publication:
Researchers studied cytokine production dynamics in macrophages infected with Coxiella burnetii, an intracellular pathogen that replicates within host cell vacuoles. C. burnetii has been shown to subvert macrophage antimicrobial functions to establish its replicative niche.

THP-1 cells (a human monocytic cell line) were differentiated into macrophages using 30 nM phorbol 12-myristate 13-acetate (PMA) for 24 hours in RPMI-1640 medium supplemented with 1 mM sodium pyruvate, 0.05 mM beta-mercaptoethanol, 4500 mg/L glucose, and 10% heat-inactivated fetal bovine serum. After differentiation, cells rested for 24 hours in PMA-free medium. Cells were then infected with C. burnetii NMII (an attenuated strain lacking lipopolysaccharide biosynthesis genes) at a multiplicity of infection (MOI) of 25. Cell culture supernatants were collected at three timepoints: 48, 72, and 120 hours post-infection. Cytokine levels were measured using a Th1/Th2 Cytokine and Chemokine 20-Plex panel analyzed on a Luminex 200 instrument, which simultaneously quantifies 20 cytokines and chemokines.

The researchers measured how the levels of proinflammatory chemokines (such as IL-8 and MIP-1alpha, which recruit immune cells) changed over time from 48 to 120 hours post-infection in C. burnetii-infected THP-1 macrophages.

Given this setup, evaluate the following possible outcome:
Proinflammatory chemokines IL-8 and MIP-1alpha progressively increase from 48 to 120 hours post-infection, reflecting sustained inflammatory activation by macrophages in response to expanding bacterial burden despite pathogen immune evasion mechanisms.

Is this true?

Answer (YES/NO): YES